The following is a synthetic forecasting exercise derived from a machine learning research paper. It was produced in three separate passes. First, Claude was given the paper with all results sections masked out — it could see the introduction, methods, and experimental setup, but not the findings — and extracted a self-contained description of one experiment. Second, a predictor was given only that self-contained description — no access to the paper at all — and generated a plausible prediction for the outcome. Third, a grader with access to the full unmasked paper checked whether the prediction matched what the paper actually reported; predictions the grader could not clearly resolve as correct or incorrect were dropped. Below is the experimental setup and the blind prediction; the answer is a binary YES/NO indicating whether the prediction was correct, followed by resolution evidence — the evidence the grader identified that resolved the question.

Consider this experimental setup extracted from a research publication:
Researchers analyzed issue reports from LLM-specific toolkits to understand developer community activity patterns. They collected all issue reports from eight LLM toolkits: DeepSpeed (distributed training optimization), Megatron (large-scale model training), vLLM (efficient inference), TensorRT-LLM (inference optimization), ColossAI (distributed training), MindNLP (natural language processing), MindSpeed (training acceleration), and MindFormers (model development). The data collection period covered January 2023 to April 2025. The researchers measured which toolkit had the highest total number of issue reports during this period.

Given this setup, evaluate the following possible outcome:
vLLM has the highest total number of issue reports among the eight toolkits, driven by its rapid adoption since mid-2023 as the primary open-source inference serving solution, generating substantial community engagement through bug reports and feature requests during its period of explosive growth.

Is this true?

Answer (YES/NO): YES